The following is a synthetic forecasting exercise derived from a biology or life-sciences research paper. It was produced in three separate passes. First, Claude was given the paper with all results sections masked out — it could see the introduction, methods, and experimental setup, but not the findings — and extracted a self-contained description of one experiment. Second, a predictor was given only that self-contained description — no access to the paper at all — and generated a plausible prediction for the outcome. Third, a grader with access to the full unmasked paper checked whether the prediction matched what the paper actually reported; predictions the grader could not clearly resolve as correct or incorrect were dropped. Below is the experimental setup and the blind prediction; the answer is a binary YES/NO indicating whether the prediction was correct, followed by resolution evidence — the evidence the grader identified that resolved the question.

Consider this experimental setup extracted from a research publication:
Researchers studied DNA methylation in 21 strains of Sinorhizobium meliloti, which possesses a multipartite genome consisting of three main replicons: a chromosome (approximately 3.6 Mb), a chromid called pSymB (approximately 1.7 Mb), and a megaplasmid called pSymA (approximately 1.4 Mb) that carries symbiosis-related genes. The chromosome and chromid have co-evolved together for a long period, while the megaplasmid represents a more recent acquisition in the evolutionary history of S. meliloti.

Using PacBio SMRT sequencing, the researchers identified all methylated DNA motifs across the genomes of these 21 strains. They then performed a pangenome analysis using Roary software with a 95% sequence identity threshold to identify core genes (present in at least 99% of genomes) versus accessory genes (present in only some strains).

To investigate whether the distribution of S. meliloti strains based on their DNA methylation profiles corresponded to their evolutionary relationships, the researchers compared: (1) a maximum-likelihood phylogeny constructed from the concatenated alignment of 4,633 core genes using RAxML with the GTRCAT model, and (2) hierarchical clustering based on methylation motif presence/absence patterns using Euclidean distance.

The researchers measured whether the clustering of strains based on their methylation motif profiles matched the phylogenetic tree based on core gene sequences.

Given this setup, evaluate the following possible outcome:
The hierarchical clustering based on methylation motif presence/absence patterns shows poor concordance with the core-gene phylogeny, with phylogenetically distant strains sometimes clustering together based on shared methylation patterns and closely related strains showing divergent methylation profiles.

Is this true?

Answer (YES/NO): YES